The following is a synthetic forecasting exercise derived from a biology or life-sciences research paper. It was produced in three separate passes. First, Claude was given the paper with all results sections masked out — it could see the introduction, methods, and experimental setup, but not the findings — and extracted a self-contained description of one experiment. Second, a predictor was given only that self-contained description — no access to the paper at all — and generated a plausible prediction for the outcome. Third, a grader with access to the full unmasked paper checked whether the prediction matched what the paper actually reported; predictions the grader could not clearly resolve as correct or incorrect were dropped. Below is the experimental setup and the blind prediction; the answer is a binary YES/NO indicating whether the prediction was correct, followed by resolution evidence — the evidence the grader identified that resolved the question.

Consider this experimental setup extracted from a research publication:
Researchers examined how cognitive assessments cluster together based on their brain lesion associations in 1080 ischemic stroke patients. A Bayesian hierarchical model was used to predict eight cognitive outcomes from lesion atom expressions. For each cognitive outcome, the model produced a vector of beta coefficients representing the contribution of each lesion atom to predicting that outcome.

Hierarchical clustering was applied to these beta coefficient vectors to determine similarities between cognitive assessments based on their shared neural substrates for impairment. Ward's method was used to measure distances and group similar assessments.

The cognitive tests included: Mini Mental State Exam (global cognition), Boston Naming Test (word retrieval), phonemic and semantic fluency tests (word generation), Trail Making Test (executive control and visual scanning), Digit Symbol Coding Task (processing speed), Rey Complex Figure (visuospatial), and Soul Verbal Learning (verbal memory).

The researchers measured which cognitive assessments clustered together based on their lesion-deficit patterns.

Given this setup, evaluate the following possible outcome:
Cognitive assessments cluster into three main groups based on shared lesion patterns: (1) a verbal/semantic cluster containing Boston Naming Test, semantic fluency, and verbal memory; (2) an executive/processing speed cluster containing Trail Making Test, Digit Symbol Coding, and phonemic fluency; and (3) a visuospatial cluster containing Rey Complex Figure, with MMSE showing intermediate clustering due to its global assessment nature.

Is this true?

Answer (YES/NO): NO